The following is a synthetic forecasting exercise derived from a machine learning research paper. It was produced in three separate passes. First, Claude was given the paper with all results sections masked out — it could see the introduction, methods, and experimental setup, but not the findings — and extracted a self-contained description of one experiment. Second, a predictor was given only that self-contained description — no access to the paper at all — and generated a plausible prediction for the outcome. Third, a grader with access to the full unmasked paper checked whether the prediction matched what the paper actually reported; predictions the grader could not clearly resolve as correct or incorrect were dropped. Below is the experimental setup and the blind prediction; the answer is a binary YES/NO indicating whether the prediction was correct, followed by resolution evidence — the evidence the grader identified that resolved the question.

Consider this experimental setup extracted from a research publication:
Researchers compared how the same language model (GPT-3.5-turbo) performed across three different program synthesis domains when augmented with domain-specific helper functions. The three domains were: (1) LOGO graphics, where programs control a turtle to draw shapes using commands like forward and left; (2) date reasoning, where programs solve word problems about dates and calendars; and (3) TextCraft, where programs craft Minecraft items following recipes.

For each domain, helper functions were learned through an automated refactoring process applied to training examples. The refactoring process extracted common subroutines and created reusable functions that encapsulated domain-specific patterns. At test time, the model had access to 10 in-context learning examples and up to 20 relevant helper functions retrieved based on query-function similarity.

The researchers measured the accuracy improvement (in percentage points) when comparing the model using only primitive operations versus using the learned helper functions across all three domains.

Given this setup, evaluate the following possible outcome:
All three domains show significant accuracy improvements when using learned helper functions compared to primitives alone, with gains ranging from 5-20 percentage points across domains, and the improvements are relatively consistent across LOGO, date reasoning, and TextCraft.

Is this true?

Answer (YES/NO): NO